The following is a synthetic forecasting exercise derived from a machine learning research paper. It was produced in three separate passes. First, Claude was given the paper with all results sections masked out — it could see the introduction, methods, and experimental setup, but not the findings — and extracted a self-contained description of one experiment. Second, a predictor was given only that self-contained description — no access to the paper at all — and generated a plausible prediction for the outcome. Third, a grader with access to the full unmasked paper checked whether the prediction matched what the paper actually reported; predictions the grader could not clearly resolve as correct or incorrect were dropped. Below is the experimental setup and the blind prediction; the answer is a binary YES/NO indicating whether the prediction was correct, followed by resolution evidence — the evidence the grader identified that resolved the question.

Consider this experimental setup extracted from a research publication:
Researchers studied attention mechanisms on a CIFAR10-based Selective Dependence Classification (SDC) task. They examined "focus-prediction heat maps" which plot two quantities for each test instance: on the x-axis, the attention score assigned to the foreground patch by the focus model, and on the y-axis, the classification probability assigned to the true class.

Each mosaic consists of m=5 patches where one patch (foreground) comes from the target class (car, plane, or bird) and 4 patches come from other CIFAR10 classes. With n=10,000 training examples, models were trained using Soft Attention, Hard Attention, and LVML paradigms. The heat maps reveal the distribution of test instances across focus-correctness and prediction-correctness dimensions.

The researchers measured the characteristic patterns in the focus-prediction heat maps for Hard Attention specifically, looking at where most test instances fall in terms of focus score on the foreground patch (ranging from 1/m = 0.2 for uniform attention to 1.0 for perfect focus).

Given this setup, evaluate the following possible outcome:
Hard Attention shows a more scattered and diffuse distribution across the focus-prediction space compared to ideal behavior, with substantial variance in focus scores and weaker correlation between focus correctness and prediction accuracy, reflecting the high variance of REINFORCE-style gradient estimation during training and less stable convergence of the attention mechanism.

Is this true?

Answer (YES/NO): NO